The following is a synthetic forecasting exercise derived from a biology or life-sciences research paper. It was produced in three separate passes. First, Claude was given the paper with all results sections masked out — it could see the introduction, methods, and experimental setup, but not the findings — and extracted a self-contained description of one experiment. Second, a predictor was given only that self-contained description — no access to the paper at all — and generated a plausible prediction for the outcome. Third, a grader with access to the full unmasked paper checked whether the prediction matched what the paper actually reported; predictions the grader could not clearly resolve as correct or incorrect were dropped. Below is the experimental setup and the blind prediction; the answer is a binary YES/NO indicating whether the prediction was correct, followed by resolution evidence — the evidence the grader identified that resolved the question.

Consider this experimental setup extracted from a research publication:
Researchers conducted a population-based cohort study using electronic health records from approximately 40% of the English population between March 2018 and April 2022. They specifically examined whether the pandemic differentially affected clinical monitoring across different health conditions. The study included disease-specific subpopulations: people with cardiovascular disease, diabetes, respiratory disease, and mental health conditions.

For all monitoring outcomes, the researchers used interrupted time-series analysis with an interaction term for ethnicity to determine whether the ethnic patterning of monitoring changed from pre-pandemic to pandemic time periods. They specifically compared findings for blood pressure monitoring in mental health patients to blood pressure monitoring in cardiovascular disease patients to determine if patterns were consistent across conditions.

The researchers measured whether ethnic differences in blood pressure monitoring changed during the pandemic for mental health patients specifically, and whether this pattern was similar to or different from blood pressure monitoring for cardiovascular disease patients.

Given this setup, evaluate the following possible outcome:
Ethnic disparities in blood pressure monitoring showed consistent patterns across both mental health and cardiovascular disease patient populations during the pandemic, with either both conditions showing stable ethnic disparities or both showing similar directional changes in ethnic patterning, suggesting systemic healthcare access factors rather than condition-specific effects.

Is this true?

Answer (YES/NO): NO